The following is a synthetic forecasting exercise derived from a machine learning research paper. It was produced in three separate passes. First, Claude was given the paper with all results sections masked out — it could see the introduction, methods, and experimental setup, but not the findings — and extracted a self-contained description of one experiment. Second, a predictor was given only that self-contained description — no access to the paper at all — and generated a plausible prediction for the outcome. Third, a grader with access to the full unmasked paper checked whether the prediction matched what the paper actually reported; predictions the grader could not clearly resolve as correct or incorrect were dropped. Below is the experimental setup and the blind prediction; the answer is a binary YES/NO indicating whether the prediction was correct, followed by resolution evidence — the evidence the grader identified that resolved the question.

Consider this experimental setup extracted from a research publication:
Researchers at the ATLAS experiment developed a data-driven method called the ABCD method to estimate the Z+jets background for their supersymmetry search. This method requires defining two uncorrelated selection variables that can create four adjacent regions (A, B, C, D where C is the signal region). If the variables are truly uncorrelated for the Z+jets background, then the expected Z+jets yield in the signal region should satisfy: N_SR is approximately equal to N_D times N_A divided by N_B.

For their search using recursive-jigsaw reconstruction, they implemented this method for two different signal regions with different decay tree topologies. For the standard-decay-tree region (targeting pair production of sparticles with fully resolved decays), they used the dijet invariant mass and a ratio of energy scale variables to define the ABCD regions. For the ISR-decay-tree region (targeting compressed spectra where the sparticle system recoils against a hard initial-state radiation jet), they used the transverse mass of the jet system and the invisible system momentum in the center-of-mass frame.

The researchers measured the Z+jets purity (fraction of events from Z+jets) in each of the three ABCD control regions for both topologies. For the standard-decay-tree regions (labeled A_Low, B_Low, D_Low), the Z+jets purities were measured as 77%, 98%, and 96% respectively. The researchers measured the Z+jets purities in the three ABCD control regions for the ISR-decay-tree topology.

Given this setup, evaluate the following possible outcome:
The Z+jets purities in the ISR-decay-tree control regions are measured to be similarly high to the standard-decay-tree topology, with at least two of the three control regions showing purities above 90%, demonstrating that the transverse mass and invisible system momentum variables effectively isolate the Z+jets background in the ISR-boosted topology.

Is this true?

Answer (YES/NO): NO